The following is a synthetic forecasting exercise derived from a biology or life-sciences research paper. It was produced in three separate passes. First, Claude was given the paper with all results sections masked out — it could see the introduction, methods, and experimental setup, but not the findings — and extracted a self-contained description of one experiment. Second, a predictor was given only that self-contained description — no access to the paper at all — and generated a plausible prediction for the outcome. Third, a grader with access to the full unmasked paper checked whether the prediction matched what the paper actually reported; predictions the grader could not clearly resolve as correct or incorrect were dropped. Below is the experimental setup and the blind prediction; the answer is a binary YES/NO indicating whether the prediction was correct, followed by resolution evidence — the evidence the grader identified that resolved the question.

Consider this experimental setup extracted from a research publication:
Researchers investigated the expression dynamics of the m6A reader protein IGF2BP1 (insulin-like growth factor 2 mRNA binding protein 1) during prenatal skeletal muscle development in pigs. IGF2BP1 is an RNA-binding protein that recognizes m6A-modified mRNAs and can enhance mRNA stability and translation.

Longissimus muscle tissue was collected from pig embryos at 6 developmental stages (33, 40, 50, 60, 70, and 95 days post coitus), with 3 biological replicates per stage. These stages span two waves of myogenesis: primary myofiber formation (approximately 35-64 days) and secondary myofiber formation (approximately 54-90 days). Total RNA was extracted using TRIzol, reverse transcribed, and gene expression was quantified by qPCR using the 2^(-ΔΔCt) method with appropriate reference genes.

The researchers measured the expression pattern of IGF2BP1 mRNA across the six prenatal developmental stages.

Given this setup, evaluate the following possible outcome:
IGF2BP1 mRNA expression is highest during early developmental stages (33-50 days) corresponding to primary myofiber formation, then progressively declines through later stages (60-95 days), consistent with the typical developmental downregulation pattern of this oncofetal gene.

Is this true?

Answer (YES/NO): YES